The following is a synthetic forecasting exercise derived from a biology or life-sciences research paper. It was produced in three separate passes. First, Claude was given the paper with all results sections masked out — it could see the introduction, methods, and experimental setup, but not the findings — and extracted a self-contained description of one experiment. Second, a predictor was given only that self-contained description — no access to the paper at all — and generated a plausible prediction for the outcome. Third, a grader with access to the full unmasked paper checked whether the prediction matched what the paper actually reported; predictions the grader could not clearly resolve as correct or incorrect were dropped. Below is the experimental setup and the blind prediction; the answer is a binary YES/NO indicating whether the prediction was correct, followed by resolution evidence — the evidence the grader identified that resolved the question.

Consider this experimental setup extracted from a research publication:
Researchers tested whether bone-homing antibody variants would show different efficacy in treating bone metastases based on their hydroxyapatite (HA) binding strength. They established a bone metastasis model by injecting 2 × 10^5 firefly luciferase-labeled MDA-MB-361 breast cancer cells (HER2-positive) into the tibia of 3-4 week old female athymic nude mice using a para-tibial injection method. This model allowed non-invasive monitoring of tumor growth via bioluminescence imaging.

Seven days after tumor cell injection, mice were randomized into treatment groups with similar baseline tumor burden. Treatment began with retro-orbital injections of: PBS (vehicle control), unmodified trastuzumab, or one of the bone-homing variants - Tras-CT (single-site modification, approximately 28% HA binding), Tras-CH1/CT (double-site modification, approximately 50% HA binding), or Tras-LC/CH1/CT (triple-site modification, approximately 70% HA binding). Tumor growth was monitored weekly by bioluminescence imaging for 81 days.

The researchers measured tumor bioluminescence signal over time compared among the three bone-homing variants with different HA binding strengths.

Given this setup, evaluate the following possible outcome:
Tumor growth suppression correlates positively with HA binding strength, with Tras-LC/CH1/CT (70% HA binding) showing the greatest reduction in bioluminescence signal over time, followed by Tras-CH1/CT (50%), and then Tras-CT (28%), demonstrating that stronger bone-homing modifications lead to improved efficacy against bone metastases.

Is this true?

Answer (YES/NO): NO